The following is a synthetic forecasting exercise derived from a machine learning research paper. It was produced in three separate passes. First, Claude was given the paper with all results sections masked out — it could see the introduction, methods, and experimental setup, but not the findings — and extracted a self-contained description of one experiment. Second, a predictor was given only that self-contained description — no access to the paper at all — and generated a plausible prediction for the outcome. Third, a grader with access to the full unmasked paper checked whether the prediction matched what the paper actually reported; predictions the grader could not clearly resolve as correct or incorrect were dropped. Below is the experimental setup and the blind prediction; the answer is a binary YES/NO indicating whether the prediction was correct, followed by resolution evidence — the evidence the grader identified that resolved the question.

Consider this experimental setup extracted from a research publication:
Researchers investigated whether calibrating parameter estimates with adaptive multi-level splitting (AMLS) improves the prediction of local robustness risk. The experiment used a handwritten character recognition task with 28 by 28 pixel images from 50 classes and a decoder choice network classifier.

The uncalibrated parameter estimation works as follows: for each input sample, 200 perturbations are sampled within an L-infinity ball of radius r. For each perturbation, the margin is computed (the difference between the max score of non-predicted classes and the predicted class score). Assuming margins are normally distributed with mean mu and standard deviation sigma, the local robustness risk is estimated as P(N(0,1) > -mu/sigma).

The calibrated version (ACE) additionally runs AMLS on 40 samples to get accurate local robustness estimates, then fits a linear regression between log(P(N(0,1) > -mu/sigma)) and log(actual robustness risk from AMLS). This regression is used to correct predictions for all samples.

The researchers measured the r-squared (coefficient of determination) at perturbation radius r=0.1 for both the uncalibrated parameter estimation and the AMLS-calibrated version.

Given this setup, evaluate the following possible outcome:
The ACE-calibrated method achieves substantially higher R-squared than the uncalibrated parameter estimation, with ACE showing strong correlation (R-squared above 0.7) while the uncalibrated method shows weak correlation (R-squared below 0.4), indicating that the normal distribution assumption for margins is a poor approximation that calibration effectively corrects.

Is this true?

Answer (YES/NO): NO